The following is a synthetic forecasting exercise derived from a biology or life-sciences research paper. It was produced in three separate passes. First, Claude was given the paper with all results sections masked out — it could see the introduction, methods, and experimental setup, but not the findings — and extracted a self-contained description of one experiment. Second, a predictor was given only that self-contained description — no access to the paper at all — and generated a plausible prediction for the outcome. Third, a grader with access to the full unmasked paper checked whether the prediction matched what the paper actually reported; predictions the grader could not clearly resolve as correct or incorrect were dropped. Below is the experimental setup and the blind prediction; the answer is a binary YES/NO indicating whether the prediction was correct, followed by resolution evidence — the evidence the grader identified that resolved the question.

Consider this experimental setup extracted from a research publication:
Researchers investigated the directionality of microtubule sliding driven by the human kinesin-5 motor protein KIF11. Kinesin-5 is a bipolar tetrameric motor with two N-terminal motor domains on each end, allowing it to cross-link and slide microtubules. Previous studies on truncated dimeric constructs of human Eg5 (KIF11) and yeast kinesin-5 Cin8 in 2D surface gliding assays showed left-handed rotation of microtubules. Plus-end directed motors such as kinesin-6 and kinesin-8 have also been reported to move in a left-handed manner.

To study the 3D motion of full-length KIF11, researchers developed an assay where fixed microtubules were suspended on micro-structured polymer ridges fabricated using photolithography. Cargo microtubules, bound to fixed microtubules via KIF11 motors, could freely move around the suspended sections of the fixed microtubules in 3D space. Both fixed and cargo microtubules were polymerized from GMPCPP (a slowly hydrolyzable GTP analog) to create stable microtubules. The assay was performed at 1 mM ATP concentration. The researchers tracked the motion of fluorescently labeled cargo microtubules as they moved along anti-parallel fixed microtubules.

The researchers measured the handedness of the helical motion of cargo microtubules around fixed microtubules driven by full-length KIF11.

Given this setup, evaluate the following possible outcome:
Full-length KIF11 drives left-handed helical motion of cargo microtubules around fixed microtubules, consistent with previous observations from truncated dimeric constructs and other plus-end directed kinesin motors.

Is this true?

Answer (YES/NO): NO